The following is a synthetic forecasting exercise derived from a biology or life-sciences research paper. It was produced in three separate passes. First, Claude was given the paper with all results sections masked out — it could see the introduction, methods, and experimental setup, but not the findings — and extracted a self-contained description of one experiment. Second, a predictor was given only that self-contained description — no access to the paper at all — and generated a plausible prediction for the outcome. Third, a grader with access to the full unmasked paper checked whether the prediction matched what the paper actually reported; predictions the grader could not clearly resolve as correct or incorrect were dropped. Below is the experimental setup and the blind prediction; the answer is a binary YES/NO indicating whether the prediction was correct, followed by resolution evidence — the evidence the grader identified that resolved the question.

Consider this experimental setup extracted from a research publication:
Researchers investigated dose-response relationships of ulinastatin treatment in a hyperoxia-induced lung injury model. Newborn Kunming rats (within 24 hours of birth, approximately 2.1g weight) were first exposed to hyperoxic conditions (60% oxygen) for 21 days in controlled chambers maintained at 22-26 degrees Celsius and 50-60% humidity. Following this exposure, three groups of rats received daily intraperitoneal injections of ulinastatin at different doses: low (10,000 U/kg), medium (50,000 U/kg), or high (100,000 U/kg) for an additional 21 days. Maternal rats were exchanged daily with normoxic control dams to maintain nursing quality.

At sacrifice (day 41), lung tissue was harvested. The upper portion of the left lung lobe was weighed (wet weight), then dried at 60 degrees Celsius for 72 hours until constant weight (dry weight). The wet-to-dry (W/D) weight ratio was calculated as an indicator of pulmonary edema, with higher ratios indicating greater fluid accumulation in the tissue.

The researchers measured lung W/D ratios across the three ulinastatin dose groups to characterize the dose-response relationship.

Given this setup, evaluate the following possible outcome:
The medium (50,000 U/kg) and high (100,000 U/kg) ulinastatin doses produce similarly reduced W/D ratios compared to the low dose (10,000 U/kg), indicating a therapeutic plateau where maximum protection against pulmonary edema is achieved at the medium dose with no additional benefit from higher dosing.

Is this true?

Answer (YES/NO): NO